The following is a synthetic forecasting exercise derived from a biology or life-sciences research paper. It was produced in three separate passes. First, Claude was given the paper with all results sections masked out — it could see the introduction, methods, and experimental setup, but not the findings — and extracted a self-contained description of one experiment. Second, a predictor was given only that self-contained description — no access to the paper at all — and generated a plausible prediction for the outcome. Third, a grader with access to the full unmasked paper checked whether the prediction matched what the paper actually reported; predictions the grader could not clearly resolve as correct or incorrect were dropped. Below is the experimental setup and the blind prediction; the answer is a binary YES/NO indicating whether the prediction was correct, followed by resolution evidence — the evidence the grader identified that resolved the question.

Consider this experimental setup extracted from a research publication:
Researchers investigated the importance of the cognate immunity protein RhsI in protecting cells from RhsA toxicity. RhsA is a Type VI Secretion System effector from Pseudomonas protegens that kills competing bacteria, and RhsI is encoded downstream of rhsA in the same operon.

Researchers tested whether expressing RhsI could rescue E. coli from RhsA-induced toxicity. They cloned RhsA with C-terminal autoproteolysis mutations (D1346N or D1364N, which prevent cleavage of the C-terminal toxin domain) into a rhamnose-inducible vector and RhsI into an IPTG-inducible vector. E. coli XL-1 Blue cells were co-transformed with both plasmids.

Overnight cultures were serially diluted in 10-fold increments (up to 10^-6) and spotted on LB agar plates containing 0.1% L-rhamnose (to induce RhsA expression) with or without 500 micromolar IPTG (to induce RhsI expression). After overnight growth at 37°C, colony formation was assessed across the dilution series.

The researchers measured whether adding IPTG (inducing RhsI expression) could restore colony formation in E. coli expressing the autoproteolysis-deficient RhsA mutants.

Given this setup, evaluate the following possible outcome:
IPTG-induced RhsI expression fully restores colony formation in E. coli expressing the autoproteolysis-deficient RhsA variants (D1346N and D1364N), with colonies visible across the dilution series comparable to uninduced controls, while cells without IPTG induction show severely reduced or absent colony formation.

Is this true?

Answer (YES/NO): NO